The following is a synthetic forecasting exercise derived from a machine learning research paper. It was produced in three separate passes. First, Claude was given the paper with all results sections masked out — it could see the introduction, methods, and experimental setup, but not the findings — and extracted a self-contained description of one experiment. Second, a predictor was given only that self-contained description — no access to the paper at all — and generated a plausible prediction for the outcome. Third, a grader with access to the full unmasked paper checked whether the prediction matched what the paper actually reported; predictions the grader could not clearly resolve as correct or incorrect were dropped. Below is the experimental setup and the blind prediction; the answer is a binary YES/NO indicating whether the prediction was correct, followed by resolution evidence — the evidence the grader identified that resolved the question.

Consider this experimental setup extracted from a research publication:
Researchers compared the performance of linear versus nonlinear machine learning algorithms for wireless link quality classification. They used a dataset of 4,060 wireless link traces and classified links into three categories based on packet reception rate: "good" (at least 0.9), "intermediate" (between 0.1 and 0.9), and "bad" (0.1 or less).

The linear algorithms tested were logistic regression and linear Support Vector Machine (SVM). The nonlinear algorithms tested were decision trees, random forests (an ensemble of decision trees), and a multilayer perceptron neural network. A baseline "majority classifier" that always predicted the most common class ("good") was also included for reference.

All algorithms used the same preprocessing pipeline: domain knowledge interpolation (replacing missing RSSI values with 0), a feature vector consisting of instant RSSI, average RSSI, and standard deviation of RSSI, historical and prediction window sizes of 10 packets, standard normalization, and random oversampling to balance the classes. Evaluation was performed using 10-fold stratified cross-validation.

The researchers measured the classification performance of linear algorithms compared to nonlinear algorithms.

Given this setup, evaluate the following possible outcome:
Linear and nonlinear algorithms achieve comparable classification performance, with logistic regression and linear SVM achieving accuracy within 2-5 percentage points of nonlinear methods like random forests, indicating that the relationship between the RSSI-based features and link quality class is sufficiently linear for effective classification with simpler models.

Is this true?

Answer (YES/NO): NO